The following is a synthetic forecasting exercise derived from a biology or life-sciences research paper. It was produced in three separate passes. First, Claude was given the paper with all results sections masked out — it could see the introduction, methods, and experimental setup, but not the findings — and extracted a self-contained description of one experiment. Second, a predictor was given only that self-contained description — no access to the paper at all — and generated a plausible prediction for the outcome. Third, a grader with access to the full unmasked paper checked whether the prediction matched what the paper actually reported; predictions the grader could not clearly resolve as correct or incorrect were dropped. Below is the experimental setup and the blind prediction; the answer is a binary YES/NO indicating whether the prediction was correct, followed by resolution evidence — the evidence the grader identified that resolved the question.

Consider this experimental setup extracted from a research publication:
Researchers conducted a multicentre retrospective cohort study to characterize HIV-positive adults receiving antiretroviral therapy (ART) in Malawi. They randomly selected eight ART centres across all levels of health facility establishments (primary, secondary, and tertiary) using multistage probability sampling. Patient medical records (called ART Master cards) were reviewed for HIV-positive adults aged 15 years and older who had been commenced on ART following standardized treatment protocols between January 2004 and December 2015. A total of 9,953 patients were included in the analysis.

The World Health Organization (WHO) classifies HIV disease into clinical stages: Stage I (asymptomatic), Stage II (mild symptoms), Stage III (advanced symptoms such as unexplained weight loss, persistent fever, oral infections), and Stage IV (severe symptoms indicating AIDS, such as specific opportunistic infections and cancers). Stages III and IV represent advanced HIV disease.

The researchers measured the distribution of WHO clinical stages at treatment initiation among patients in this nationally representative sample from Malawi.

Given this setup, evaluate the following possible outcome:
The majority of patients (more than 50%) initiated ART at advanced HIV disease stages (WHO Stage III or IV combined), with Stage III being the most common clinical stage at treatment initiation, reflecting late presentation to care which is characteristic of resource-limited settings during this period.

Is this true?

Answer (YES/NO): YES